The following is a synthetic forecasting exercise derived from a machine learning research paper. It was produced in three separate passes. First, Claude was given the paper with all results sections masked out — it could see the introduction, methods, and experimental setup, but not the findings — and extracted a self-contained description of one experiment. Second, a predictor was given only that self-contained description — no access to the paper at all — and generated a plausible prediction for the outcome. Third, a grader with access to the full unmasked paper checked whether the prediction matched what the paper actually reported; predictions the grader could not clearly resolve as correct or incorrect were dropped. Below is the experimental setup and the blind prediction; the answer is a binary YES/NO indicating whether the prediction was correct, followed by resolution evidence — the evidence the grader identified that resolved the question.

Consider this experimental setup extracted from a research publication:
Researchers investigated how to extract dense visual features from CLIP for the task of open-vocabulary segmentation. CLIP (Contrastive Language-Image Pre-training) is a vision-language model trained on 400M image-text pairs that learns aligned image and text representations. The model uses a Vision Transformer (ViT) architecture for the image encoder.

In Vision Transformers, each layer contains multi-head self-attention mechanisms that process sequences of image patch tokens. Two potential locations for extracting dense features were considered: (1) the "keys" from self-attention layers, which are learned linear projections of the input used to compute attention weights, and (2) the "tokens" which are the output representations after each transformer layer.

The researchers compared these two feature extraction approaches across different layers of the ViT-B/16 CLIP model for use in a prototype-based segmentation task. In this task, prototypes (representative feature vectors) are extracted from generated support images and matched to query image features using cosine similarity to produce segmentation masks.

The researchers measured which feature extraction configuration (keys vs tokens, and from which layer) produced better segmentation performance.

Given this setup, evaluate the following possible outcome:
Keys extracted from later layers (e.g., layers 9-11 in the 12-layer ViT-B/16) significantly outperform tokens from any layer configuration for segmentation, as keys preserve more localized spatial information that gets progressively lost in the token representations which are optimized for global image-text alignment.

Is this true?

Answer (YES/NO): NO